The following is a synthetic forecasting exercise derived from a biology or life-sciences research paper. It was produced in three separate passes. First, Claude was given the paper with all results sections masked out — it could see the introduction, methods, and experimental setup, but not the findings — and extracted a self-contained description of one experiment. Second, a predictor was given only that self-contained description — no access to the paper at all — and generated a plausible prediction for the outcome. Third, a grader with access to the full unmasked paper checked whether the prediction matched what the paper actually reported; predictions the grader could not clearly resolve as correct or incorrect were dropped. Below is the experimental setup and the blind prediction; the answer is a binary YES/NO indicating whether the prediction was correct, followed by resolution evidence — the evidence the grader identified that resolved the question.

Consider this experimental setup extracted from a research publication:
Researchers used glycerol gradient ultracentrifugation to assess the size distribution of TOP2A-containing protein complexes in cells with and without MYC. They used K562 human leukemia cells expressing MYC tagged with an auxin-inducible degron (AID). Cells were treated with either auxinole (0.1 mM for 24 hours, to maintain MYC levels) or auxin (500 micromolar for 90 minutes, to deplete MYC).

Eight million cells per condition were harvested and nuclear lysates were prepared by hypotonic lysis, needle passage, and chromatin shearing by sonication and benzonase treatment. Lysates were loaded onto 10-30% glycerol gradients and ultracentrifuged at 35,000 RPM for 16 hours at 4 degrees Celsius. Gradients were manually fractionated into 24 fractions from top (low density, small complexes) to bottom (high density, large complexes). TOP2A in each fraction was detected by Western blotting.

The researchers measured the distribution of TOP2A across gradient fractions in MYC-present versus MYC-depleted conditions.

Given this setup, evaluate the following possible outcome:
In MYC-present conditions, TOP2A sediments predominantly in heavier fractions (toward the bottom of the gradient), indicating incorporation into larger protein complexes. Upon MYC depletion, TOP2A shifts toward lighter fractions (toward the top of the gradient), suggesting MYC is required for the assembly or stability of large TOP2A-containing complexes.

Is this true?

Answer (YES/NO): NO